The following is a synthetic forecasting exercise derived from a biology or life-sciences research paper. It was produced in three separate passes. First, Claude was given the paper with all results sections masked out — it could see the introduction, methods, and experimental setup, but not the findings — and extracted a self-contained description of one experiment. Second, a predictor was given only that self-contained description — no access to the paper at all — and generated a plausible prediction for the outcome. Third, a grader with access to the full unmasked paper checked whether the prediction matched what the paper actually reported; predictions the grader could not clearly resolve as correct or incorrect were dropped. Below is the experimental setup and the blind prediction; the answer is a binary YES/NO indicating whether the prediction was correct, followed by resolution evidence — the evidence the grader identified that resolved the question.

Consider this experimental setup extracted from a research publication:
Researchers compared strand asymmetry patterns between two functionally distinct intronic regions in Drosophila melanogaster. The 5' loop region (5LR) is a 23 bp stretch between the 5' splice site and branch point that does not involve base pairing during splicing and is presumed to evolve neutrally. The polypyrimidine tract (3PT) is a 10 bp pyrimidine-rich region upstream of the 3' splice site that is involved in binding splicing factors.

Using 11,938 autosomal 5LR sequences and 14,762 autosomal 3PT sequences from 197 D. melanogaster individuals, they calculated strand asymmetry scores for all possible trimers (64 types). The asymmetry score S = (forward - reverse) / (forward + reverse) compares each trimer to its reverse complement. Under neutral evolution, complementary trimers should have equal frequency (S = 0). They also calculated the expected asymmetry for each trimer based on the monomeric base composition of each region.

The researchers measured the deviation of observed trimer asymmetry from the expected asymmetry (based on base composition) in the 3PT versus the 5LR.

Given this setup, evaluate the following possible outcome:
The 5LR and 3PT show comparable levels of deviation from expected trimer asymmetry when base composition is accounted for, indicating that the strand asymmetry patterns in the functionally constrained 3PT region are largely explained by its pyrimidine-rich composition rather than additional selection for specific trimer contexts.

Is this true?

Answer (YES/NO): NO